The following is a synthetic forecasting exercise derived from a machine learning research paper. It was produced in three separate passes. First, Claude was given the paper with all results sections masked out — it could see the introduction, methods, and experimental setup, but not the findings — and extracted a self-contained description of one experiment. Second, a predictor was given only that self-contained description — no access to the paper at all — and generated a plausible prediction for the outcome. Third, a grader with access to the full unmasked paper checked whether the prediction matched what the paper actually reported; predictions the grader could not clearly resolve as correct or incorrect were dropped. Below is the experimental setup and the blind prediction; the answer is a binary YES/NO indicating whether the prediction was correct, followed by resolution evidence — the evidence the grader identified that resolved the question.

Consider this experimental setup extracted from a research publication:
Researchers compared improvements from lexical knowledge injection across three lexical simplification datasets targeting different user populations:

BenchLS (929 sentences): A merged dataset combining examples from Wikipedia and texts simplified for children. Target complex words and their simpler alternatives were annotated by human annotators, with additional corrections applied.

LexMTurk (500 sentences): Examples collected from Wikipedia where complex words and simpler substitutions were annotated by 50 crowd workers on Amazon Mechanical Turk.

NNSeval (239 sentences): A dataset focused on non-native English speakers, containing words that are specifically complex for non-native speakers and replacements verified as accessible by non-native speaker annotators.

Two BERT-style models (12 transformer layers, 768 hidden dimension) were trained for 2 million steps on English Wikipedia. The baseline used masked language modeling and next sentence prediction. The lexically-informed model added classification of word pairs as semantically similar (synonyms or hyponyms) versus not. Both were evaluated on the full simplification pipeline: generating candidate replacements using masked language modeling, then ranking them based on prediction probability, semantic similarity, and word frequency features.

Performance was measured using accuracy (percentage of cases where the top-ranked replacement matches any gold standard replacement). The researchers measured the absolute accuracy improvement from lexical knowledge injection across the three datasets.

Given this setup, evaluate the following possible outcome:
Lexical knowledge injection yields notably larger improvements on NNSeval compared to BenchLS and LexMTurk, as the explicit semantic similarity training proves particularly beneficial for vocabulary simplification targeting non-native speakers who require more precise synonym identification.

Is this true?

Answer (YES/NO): NO